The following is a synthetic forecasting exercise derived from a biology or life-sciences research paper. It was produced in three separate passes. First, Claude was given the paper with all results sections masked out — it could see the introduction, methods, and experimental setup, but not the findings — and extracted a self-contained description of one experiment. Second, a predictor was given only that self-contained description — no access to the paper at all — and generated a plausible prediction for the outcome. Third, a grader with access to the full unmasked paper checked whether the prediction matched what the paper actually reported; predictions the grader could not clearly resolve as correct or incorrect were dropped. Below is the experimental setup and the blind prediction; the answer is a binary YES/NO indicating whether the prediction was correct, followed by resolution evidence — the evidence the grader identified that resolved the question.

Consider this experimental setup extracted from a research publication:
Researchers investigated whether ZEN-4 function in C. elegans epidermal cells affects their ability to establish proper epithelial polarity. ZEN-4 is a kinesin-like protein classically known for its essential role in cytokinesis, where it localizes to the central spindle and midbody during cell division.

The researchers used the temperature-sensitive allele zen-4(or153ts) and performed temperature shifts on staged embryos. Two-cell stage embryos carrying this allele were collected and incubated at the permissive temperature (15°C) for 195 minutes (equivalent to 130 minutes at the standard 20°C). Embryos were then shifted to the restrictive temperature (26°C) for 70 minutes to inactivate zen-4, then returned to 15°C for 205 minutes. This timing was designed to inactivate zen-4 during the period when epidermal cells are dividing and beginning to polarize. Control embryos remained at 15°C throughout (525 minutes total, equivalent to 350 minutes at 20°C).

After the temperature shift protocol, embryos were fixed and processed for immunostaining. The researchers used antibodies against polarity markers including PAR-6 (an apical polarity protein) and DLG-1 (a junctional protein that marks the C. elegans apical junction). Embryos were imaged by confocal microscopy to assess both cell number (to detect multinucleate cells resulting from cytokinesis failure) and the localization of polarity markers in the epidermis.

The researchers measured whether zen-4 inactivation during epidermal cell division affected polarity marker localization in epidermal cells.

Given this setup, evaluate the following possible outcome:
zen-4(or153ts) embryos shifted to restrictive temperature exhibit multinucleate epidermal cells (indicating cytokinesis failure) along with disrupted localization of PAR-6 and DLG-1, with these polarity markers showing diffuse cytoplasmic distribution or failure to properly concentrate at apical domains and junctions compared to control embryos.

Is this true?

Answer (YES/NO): NO